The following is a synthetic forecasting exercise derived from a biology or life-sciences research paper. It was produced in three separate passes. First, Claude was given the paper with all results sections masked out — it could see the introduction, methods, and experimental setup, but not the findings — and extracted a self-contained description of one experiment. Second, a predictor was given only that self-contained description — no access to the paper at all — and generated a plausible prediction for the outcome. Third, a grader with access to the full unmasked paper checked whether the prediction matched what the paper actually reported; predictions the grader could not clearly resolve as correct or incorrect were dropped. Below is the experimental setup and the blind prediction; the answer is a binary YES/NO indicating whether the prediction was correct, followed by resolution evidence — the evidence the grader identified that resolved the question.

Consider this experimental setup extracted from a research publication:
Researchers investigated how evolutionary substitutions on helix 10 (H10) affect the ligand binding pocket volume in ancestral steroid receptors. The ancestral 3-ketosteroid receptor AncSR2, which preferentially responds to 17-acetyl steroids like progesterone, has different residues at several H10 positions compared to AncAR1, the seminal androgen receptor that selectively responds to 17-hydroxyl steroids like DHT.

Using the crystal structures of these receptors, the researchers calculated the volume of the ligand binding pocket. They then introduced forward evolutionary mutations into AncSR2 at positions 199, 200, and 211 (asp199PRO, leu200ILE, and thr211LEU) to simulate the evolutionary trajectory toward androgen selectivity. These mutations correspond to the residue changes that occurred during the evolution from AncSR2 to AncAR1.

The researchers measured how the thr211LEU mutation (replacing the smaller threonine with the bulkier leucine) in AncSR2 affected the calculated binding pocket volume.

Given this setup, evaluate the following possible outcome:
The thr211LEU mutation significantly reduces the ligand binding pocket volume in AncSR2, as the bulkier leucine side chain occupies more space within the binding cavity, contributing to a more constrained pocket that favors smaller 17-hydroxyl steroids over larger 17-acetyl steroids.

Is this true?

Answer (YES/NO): NO